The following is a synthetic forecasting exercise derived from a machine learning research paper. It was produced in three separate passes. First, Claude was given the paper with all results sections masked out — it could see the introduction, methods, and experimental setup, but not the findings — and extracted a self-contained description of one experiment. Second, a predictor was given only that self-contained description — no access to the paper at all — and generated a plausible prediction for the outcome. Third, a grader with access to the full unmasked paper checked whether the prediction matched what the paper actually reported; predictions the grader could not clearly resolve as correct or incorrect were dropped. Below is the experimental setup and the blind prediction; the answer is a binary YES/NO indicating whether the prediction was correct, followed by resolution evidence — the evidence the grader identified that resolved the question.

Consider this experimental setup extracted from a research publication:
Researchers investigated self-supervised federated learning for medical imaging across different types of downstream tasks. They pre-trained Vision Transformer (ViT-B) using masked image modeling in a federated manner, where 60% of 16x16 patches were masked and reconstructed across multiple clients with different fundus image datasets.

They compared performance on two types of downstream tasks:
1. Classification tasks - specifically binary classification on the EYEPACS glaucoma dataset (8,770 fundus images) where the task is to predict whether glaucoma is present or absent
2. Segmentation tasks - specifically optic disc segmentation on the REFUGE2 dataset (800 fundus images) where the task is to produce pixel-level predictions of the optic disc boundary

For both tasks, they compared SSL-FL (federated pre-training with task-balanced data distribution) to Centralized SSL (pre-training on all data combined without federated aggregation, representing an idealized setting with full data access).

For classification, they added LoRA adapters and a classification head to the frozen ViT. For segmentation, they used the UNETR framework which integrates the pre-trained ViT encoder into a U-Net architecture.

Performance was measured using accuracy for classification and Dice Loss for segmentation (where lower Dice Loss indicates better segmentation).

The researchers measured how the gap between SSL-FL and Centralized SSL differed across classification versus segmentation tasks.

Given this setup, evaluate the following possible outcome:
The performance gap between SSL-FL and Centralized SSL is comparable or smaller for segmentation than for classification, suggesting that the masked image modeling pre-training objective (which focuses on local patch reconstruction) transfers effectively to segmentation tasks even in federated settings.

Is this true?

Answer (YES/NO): YES